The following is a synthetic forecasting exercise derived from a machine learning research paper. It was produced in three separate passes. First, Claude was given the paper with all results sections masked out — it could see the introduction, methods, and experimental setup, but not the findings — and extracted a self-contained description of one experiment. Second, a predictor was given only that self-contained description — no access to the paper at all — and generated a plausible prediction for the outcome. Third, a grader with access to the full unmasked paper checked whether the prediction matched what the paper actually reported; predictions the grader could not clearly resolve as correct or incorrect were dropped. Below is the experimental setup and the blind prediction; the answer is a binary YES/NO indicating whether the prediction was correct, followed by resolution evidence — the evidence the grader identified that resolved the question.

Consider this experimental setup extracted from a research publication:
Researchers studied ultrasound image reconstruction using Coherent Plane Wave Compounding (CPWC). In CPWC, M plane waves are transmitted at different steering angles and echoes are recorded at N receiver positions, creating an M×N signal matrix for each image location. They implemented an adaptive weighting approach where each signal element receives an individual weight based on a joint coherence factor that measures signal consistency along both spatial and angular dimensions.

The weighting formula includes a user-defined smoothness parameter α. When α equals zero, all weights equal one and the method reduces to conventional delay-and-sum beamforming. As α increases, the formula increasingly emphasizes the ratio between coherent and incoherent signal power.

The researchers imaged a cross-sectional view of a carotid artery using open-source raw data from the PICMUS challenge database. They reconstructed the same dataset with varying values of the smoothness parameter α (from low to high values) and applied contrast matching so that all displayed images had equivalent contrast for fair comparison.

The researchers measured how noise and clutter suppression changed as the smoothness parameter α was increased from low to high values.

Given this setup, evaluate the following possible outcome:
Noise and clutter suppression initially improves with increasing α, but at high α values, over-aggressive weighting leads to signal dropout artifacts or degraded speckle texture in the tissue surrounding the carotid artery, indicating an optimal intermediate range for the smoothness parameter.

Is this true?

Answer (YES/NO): NO